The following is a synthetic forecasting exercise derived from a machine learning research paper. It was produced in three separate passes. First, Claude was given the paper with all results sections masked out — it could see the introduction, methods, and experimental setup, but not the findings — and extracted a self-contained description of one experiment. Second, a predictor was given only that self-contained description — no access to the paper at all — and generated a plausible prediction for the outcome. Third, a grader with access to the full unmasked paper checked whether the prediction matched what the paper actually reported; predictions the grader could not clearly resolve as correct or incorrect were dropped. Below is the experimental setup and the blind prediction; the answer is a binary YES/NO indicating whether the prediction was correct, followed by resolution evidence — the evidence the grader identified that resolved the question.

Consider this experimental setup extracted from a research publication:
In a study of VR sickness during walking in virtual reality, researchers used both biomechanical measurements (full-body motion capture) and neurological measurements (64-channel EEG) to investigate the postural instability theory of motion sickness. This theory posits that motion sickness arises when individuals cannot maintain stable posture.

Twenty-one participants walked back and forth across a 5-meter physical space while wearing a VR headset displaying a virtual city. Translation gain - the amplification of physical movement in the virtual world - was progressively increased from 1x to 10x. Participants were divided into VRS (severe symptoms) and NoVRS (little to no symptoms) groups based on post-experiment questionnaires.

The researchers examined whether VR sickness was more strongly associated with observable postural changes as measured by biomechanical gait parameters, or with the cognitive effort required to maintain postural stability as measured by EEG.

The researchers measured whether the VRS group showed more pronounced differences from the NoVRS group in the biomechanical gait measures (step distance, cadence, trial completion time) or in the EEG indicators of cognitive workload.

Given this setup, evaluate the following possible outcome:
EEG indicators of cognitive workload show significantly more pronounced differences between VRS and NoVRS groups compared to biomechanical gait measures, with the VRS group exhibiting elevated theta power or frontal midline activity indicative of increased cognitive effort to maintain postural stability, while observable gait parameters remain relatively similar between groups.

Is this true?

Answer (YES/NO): YES